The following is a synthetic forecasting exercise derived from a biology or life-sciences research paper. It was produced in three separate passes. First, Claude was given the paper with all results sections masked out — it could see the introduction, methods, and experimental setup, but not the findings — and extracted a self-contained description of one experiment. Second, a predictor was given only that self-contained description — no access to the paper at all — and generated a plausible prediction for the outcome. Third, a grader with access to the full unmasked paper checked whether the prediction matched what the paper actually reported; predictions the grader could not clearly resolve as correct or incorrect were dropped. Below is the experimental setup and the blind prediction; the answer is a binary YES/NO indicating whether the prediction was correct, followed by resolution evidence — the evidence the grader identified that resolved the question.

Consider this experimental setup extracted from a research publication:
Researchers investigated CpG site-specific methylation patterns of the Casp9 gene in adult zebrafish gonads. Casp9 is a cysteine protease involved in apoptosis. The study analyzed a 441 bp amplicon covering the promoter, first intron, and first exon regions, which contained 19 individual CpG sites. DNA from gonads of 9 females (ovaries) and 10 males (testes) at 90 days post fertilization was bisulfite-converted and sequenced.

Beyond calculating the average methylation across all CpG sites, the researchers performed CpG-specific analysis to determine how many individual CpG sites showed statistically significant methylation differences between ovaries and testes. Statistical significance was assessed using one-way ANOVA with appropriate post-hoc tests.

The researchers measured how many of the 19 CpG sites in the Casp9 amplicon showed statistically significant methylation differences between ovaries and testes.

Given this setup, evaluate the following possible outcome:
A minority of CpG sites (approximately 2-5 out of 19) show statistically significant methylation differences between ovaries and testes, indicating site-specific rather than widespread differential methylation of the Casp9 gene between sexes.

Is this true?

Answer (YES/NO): YES